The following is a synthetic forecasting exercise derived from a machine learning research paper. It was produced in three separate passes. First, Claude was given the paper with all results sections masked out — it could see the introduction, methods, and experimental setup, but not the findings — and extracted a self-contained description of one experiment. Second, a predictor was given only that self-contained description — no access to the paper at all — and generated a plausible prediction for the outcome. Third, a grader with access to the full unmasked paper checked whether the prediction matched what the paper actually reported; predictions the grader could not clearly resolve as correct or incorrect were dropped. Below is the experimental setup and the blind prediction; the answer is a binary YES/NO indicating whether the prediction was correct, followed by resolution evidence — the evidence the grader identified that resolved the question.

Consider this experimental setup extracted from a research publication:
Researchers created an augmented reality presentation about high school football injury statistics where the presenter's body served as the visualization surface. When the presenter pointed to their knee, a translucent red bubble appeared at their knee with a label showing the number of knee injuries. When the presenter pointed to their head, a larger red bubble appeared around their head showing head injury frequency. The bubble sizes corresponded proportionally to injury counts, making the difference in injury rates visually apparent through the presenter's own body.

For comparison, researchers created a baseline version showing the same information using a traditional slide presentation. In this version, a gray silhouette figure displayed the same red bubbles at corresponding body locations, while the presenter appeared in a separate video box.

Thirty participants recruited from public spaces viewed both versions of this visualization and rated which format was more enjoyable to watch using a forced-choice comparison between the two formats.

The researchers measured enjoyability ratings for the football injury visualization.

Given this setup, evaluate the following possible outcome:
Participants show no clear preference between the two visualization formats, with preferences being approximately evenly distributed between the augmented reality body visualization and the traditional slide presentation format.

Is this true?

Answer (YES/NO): YES